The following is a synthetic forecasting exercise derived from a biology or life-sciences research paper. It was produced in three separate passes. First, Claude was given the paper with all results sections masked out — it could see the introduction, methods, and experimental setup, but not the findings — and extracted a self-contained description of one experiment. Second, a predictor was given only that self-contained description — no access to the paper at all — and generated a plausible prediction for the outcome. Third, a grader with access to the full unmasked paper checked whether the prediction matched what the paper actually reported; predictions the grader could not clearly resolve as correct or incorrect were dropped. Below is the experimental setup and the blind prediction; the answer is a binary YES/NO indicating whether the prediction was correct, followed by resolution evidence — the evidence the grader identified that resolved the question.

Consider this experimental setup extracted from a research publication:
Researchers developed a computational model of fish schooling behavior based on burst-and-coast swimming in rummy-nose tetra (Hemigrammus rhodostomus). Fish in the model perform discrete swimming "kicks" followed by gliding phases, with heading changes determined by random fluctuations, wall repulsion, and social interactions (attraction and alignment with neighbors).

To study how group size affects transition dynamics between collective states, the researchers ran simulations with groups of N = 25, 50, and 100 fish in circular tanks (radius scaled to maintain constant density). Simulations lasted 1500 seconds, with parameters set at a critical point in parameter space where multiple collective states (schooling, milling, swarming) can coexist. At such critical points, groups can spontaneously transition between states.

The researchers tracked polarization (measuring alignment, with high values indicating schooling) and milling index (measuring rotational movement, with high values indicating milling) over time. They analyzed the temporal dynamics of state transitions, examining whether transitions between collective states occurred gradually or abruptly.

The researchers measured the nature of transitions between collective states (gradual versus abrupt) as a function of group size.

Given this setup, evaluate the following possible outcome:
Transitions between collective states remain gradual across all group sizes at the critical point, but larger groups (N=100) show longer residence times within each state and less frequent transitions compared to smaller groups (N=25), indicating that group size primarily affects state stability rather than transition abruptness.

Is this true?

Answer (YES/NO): NO